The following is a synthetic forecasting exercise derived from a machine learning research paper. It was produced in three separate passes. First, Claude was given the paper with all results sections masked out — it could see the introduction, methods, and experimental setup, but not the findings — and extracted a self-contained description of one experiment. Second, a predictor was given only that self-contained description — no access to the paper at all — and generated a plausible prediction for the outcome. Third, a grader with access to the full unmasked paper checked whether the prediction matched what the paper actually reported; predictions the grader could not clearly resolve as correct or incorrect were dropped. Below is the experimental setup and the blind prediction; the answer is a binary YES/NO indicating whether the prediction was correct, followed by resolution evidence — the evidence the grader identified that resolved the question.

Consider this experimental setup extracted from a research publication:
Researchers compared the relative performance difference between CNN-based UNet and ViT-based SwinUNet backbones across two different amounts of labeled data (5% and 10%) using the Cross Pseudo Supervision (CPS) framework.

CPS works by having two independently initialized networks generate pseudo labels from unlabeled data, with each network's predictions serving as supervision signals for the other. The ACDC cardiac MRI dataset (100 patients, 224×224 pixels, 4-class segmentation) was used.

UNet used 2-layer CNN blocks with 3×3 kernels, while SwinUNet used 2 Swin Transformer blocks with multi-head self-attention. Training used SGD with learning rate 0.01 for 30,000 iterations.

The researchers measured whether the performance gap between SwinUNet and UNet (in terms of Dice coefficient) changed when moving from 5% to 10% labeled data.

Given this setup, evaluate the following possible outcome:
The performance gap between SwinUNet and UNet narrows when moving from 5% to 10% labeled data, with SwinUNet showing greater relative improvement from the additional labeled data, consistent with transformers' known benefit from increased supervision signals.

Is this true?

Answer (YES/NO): NO